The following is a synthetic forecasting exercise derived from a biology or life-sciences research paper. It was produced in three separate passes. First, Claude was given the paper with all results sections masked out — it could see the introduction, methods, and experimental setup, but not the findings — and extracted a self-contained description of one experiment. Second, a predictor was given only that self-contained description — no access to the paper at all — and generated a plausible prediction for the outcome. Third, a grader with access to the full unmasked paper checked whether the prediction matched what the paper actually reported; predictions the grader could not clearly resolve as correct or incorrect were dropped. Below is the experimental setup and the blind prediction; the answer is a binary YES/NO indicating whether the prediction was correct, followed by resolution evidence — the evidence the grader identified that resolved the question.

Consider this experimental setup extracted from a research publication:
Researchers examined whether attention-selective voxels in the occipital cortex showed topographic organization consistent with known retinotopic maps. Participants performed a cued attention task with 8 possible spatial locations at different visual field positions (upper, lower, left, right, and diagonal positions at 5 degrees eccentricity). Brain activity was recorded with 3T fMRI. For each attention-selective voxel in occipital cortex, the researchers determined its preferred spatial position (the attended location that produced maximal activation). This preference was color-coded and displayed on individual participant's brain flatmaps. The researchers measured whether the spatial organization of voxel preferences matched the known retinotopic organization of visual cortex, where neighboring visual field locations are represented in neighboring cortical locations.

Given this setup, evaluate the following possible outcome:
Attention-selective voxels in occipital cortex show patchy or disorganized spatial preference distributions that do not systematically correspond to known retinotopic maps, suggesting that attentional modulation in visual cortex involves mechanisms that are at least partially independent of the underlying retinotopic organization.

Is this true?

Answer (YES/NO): NO